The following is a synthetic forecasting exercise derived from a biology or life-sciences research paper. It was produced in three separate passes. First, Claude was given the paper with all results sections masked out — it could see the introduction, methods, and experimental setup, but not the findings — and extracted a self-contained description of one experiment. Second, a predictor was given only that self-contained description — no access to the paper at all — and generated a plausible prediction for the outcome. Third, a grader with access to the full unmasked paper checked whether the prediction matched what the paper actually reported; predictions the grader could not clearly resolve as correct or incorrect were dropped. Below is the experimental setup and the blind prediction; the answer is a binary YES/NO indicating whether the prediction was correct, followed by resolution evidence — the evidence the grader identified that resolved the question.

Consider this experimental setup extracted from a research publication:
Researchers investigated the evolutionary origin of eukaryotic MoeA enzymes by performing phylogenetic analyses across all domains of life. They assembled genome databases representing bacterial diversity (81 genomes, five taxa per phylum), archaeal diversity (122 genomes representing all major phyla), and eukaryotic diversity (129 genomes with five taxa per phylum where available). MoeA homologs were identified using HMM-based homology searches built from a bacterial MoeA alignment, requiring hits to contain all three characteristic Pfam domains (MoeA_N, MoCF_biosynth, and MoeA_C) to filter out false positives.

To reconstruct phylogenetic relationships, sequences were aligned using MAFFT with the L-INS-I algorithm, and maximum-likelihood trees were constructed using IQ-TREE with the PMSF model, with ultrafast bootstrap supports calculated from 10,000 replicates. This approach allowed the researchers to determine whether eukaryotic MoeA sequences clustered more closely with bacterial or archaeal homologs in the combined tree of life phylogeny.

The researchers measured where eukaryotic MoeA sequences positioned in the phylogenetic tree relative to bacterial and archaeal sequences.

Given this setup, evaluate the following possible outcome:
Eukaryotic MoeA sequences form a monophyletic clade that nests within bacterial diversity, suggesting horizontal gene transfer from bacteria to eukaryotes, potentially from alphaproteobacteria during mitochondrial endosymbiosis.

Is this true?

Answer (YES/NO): YES